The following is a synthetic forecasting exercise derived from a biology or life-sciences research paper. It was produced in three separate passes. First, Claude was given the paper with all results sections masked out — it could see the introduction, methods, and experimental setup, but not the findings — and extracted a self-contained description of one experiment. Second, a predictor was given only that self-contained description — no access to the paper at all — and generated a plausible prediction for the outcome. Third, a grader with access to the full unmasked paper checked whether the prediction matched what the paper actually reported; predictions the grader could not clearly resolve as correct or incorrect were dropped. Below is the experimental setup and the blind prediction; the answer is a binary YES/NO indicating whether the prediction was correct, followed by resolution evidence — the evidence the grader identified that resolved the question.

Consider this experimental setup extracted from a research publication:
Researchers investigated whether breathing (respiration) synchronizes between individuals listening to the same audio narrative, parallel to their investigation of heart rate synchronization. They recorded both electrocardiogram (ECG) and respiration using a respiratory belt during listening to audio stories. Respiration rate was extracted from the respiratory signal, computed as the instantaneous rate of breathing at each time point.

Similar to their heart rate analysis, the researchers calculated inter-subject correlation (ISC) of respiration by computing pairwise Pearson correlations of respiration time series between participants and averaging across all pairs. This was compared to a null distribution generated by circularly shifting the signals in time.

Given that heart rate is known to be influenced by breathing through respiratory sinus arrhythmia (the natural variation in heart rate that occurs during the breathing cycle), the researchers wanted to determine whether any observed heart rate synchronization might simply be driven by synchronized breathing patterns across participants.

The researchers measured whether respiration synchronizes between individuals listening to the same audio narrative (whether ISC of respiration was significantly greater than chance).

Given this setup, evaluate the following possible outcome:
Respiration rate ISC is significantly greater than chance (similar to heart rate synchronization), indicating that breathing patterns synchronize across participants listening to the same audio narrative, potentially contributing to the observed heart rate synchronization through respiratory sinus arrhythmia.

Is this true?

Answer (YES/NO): NO